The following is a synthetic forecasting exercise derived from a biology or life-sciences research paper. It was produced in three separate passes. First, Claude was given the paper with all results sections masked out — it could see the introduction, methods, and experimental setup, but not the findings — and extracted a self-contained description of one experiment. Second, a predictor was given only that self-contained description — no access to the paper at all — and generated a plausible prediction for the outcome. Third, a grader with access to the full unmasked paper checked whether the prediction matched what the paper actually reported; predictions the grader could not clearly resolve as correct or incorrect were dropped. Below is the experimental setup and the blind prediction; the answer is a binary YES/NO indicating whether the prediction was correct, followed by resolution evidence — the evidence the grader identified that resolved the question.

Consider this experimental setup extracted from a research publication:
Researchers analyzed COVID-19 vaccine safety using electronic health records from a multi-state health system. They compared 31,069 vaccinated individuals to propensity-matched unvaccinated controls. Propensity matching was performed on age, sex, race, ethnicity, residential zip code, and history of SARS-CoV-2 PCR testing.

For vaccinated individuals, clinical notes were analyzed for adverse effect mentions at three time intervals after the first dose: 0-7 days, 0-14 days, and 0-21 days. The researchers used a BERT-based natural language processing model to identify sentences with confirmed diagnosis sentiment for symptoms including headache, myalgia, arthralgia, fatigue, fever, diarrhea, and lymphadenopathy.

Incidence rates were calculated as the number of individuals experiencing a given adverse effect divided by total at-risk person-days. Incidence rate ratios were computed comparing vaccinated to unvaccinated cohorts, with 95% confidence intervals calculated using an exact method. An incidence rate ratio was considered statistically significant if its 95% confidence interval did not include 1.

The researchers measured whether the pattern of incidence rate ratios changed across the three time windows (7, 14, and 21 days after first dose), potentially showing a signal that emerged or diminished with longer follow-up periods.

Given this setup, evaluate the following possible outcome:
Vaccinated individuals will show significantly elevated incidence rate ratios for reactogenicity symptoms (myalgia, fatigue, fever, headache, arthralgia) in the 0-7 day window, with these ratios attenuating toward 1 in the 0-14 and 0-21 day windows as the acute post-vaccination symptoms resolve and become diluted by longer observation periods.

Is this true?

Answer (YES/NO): NO